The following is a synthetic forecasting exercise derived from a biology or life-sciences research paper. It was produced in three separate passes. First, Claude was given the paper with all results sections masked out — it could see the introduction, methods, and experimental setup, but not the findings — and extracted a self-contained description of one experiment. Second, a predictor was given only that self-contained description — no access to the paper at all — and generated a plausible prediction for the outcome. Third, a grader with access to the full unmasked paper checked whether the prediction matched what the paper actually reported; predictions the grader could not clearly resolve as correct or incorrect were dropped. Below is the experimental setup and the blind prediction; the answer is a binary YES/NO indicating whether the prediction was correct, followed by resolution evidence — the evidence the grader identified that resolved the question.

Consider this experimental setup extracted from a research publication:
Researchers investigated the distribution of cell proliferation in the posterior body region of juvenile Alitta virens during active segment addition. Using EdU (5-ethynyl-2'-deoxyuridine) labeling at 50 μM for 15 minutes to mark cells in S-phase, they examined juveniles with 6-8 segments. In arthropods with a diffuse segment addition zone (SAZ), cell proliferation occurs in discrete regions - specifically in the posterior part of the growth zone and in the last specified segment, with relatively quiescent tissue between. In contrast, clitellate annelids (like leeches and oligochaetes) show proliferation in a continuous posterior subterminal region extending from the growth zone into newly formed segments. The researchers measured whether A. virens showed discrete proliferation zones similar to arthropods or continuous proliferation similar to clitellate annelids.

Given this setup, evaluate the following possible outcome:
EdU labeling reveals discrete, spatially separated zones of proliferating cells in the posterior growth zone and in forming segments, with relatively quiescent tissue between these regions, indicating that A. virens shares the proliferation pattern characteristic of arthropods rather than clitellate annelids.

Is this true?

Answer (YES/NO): NO